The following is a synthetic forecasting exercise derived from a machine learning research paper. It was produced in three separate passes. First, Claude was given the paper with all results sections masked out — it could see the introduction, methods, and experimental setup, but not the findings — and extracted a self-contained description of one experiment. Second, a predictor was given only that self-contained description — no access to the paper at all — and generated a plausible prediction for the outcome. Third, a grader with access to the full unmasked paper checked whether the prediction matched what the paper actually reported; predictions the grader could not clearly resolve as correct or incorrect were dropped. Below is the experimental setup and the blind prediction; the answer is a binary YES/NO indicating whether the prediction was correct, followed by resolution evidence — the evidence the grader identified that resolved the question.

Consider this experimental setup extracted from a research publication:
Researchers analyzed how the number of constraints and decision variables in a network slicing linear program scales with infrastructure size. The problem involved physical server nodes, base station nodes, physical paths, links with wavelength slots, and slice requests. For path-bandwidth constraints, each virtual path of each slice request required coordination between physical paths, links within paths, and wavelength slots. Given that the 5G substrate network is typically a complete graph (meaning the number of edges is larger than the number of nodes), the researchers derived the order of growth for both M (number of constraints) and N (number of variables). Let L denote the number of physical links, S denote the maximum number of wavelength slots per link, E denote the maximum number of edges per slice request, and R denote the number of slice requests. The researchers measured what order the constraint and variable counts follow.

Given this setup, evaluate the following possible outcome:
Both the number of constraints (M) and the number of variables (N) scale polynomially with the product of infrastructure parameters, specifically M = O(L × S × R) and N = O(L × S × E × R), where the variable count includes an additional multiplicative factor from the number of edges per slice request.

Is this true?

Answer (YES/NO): NO